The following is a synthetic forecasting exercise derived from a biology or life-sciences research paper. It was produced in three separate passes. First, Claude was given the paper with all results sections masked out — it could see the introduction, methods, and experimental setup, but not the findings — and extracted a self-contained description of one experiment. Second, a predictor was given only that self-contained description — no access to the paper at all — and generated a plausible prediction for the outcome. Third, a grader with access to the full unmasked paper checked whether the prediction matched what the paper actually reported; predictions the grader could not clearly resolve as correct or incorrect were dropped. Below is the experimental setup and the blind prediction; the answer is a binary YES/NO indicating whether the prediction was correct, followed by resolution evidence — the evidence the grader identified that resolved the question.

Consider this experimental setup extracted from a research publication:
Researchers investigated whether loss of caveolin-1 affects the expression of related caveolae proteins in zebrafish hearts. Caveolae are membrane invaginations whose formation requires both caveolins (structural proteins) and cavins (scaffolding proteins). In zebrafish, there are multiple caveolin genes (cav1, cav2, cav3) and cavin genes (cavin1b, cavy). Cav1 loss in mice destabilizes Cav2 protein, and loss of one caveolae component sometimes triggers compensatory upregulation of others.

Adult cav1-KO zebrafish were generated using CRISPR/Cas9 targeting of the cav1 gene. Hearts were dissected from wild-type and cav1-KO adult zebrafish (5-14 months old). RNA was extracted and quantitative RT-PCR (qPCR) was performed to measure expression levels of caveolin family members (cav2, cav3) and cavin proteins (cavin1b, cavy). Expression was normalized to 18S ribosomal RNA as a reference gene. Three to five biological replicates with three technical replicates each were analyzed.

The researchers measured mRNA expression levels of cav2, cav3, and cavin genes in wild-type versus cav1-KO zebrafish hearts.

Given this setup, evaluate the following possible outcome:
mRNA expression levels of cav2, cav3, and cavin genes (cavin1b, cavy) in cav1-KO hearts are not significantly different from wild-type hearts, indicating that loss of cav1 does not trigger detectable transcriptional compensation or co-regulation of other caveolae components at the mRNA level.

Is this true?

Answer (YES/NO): NO